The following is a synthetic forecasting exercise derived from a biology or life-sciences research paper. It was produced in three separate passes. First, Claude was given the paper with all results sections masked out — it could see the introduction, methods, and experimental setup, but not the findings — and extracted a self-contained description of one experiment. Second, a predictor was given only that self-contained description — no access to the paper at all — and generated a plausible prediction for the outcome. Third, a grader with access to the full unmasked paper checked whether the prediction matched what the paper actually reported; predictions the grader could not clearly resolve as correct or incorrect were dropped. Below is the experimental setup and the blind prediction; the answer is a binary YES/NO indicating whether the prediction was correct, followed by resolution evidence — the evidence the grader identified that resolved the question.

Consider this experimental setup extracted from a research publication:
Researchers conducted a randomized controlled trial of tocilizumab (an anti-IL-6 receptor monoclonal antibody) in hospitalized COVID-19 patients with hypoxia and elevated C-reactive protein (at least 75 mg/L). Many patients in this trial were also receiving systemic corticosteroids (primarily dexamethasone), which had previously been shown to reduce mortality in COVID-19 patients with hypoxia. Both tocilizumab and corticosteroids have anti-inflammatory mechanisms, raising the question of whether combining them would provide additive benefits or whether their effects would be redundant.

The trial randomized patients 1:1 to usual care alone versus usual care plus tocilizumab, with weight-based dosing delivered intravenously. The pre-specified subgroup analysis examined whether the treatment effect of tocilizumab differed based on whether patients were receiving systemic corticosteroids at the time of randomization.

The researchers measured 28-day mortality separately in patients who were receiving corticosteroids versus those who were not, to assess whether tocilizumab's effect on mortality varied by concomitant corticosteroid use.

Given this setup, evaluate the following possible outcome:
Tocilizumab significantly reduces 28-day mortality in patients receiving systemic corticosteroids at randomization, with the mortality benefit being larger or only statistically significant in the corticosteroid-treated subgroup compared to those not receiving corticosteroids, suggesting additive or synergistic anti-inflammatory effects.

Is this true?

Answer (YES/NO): YES